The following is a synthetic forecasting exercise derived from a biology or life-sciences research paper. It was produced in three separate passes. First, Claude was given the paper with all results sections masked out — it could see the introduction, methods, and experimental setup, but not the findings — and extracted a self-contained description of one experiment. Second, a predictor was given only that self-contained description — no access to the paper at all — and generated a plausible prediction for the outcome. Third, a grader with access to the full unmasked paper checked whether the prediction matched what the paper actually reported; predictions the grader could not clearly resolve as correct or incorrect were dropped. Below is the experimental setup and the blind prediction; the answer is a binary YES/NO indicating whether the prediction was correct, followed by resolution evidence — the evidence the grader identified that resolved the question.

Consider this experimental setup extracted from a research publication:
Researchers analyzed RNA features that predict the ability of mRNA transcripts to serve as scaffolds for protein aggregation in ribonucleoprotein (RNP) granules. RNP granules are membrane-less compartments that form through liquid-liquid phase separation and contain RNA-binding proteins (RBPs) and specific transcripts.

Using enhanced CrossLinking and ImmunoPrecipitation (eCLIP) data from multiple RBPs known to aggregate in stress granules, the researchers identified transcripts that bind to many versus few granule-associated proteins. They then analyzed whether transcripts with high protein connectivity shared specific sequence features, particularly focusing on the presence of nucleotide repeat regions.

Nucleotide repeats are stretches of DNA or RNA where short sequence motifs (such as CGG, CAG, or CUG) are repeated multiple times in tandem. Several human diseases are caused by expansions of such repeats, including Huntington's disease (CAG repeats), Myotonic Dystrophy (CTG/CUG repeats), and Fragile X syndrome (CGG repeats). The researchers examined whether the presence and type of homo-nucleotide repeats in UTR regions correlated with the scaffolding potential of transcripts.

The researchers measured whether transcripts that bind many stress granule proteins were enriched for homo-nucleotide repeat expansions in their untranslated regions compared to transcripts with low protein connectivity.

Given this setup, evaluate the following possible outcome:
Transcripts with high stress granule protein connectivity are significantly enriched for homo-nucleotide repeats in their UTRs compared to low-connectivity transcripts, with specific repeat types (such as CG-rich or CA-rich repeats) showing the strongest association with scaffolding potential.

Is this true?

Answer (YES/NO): YES